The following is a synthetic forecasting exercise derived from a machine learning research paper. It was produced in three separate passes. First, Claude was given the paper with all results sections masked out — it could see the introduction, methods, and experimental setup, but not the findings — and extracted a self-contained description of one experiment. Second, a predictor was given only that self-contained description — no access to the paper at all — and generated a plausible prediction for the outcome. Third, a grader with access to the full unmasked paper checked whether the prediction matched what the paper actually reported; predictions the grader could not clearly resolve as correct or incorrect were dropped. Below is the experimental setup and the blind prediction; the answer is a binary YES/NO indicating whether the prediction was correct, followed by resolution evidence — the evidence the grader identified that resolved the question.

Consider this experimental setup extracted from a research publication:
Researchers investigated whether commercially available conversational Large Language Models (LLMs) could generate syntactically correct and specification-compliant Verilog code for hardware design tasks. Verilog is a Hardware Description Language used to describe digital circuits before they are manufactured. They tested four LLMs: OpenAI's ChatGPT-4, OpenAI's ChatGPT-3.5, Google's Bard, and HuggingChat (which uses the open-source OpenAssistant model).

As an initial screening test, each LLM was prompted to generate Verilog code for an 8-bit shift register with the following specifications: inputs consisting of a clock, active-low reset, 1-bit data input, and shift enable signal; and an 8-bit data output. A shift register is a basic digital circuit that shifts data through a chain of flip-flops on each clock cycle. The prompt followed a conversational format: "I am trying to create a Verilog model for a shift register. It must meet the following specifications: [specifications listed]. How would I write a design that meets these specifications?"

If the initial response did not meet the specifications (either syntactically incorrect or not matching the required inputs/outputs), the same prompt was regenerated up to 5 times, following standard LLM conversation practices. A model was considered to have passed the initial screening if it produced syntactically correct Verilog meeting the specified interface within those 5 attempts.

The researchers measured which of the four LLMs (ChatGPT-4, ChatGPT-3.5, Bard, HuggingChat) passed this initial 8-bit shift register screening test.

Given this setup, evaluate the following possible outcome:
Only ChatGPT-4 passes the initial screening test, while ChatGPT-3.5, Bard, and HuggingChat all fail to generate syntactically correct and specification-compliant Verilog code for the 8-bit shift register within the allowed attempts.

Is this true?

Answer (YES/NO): NO